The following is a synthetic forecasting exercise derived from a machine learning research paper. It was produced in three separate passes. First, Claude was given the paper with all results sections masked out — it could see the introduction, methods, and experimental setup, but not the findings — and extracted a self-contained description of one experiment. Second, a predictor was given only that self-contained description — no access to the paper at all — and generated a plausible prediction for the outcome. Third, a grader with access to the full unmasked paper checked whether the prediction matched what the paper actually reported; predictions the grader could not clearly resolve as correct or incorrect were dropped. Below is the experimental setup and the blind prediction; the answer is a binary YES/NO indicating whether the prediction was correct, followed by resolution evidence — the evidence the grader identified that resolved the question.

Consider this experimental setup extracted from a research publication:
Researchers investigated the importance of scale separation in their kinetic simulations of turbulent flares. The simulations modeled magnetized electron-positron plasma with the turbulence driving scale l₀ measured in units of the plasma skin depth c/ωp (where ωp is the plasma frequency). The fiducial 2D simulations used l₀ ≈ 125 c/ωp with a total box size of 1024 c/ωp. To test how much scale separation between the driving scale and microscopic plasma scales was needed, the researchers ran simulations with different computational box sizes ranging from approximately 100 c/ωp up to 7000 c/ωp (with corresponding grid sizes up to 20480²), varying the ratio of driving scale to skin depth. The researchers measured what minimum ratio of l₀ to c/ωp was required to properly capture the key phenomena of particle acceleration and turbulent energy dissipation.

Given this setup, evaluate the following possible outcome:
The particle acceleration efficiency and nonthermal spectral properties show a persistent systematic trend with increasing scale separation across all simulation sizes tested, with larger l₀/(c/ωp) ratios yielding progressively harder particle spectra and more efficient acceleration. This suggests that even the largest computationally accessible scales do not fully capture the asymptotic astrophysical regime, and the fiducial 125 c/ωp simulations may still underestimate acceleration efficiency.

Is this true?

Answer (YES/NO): NO